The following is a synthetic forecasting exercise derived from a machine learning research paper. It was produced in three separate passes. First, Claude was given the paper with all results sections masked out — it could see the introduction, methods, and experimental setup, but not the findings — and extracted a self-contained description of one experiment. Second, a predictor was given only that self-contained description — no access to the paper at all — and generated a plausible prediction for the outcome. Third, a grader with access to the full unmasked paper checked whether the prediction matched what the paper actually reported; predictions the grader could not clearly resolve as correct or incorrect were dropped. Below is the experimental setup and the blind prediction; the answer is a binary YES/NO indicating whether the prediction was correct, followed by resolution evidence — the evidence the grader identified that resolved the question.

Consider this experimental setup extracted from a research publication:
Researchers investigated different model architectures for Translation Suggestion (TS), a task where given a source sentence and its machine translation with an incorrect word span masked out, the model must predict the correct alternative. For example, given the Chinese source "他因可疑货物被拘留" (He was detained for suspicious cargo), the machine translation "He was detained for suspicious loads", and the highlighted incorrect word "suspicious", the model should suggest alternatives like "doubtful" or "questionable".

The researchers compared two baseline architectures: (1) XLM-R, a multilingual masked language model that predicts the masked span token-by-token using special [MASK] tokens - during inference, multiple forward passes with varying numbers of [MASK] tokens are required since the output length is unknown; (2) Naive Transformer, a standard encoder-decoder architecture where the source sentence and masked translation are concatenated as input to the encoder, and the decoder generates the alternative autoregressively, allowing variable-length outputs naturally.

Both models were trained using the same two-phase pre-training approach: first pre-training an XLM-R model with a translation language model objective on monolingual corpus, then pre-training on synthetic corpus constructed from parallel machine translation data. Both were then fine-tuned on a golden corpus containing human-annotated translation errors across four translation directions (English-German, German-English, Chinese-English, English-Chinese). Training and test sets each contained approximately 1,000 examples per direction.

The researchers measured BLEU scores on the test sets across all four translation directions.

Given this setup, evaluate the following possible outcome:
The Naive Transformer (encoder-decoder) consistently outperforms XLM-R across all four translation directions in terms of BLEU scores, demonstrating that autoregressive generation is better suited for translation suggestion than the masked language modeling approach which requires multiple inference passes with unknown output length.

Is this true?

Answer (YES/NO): YES